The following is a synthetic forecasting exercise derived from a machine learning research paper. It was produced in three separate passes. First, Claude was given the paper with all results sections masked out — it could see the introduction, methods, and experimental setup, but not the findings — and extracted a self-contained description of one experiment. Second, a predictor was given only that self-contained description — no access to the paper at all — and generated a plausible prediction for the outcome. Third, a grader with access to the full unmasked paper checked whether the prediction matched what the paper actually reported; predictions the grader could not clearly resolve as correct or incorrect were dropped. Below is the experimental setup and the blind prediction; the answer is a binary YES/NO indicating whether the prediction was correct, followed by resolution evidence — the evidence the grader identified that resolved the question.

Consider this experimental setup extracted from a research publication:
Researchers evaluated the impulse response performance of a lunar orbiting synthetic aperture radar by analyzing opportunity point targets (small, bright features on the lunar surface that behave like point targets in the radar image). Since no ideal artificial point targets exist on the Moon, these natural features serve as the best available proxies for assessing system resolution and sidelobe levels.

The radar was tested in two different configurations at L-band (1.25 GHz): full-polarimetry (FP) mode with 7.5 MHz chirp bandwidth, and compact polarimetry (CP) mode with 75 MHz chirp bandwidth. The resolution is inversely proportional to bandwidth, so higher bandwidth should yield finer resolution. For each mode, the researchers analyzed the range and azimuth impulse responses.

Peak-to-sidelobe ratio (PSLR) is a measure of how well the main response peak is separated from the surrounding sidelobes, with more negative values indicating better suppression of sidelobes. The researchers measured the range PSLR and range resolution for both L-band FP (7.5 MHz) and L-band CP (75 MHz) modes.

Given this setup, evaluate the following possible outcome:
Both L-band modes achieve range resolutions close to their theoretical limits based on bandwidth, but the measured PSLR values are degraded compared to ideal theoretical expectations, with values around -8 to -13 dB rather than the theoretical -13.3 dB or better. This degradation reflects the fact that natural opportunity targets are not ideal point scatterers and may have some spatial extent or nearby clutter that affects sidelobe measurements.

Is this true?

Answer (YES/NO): NO